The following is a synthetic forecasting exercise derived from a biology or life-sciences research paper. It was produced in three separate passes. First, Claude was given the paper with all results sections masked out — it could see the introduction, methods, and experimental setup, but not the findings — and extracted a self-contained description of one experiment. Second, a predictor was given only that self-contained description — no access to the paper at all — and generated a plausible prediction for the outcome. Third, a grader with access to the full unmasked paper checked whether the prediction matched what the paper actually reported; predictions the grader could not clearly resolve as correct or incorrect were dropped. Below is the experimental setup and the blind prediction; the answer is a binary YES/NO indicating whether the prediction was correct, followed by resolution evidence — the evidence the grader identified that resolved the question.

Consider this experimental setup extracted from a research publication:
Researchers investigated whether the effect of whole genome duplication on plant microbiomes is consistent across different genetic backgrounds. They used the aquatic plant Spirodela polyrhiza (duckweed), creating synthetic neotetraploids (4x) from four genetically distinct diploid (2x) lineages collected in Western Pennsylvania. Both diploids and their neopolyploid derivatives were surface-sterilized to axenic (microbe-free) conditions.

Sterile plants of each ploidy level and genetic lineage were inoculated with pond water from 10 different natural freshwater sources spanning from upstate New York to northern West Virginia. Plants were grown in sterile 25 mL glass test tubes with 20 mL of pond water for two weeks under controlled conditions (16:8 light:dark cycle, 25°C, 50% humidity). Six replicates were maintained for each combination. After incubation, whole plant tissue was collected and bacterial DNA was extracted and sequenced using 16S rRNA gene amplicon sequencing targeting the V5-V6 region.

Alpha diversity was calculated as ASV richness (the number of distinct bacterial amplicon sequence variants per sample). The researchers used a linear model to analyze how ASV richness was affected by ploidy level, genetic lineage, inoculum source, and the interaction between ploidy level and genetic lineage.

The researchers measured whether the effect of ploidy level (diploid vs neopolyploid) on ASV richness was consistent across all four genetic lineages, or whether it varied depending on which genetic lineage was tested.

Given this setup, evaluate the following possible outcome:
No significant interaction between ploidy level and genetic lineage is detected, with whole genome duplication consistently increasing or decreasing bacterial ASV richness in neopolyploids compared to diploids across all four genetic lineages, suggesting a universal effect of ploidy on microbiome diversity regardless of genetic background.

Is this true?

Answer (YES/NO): YES